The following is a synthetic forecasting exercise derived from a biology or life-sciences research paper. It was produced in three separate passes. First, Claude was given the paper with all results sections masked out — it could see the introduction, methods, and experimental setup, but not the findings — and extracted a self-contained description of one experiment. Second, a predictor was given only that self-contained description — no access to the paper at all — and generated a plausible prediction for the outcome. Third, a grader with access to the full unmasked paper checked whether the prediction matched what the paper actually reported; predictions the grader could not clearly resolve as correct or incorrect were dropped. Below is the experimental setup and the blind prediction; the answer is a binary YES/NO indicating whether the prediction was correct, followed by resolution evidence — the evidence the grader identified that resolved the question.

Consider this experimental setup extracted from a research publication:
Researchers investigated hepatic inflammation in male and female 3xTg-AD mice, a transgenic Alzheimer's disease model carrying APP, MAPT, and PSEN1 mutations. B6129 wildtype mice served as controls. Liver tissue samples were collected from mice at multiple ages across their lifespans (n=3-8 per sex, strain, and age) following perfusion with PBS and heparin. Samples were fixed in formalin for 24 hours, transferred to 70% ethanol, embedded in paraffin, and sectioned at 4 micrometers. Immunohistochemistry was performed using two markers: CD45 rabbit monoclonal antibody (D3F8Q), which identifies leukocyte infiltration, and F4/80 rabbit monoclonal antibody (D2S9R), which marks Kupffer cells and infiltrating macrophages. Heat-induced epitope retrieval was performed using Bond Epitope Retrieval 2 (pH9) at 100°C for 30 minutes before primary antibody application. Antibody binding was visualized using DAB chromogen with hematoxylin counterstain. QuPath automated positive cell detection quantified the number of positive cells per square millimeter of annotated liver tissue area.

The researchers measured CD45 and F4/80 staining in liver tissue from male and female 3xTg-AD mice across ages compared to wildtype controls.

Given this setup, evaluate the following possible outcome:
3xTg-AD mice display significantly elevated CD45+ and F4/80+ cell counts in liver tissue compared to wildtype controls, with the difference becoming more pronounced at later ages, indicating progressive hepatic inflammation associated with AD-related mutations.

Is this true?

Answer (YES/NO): NO